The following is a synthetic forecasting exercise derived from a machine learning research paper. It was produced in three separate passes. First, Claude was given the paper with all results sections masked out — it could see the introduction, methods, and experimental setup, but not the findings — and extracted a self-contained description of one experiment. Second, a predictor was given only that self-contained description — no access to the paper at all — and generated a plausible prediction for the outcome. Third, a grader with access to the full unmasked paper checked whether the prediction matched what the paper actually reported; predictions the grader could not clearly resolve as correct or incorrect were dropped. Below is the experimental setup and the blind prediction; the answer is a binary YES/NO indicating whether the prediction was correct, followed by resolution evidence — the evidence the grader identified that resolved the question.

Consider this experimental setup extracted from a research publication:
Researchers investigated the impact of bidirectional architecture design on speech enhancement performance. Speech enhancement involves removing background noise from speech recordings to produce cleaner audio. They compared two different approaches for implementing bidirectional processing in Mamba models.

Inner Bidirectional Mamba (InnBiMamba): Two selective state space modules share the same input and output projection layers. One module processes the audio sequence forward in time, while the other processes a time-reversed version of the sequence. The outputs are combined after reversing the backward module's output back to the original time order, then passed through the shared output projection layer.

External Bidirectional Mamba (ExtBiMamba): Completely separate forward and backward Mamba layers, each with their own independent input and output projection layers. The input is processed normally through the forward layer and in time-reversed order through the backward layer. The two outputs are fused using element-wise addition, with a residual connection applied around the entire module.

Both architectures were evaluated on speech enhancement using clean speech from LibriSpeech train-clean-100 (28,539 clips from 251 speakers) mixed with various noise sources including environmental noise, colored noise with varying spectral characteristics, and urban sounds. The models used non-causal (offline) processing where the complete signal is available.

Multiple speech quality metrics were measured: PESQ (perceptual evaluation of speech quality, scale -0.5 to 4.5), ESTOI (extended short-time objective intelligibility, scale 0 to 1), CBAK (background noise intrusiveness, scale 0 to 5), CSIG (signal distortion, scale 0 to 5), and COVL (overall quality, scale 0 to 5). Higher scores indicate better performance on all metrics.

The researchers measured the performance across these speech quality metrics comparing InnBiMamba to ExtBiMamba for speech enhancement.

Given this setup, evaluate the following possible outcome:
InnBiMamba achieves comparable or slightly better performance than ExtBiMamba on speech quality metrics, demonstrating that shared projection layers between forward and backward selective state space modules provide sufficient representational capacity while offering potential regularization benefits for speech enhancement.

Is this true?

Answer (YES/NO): NO